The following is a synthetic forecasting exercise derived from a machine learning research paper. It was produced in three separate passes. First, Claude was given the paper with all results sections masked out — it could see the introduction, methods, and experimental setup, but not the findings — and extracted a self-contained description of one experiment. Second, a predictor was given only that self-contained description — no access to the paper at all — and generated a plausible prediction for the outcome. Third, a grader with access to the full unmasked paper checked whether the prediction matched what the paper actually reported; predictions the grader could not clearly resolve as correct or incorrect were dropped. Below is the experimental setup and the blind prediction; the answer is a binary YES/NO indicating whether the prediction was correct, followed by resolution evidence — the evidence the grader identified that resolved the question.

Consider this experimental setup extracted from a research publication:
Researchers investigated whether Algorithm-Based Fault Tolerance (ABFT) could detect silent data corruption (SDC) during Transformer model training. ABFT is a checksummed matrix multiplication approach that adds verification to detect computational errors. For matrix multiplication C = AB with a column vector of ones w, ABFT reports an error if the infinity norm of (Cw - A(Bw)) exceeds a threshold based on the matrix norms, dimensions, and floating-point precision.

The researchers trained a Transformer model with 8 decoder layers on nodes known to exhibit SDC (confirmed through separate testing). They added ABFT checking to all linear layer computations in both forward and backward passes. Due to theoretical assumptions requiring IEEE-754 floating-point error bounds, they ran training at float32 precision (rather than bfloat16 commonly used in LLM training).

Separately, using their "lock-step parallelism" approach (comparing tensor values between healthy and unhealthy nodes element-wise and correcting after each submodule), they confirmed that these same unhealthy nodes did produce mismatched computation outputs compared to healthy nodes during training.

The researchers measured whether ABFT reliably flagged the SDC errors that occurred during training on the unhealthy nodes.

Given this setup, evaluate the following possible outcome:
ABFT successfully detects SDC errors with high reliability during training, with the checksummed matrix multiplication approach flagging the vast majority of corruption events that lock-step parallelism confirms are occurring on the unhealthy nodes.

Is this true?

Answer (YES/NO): NO